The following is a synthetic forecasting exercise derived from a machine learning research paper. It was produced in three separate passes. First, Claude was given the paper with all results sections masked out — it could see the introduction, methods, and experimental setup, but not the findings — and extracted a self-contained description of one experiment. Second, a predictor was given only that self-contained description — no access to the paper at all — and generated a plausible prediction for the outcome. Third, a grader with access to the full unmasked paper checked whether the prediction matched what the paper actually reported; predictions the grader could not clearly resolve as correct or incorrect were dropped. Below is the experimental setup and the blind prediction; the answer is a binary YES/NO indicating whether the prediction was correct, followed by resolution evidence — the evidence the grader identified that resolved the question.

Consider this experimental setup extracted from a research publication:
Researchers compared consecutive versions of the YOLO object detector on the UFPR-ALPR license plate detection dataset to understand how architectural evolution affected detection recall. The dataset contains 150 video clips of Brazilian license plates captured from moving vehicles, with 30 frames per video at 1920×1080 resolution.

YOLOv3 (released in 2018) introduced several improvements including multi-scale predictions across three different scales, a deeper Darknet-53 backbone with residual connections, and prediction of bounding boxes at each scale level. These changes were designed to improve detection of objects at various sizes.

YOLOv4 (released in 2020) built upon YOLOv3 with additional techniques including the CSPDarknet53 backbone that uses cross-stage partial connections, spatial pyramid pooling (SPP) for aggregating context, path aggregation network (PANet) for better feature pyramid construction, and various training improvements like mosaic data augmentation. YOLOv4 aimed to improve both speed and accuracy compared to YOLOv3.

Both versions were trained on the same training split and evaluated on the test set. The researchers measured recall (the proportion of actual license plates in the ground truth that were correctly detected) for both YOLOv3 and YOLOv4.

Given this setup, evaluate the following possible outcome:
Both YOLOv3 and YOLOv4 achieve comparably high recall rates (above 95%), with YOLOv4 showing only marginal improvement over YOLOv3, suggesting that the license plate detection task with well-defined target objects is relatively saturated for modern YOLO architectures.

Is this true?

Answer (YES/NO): NO